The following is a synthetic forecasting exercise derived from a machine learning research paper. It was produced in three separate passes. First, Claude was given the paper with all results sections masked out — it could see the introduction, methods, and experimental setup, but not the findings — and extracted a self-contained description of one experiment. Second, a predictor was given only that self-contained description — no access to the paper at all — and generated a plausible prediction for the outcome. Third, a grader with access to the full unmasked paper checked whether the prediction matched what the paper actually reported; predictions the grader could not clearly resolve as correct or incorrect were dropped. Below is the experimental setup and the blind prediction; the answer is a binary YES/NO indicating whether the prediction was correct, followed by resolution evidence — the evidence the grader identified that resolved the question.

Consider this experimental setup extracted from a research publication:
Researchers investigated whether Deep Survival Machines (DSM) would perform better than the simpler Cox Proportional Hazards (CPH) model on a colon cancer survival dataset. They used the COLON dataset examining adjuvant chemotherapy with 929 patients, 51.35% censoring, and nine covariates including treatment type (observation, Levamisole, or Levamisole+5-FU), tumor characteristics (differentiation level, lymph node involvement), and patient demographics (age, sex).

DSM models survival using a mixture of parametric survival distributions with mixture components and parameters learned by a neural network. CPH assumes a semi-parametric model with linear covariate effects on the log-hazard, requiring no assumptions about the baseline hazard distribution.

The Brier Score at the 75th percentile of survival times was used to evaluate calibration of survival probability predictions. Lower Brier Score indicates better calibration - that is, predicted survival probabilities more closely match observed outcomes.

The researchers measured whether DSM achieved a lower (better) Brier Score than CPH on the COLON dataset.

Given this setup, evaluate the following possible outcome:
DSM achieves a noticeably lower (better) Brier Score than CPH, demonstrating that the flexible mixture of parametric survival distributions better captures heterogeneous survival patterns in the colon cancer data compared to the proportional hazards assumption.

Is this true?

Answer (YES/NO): NO